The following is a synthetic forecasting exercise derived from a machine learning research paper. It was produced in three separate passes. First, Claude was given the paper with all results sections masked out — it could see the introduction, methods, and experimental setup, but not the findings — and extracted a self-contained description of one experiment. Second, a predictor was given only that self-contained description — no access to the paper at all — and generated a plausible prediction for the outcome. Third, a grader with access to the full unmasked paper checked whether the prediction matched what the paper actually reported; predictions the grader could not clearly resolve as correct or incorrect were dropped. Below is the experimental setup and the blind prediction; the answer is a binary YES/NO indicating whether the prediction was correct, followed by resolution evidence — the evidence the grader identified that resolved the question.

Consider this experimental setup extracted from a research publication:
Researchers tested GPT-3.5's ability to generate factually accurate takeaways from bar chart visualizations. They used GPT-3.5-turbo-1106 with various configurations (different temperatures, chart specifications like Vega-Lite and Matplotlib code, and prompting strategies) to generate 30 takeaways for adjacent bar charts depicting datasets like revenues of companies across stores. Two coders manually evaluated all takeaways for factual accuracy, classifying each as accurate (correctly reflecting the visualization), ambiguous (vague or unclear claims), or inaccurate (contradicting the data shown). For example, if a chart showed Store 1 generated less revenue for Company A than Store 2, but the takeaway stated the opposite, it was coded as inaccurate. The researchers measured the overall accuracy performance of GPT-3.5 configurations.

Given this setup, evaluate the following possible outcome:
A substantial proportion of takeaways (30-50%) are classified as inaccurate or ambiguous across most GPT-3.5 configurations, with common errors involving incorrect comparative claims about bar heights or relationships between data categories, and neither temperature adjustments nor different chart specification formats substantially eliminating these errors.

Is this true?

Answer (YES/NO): NO